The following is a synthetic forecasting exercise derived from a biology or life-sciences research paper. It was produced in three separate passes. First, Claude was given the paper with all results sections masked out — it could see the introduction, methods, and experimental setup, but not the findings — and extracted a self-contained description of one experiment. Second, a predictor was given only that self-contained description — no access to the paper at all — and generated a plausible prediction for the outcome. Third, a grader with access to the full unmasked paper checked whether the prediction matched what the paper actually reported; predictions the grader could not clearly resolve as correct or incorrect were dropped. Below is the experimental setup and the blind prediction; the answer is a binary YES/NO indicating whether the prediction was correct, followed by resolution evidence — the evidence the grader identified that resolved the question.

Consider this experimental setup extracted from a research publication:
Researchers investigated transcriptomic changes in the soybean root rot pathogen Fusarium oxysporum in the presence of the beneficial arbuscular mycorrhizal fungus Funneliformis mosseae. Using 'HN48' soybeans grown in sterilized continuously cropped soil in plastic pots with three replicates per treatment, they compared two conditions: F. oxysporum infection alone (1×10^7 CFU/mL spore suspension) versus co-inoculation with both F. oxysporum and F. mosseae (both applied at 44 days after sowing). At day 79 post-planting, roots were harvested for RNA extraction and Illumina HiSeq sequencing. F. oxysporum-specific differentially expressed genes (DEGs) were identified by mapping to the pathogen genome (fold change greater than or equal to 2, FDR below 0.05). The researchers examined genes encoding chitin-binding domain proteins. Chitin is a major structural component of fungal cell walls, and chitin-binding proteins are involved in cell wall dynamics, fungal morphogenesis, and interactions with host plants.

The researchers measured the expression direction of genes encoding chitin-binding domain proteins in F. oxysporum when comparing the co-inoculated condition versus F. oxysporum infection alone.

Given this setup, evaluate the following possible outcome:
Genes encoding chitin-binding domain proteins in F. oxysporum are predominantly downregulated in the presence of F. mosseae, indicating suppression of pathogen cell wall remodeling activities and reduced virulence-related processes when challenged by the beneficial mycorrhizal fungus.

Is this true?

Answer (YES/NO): YES